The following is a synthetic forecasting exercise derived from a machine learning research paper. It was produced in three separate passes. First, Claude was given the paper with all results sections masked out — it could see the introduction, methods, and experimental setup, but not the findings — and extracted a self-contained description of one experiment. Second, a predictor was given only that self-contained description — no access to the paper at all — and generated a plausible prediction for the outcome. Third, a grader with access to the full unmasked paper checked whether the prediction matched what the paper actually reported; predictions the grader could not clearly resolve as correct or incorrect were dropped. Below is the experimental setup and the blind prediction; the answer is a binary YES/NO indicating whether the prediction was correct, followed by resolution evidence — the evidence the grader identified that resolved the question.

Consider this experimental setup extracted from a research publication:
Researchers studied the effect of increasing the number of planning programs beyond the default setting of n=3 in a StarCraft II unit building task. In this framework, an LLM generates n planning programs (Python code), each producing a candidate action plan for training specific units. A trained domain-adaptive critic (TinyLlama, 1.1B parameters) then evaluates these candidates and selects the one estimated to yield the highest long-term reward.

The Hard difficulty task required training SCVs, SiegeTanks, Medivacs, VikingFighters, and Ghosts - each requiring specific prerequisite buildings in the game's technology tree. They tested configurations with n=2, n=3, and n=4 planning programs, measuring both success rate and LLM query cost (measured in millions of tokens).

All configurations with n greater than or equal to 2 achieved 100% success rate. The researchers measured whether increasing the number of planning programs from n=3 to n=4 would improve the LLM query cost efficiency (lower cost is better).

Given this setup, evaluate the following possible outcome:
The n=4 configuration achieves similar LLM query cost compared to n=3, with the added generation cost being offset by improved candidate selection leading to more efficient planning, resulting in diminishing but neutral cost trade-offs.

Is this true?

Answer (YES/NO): NO